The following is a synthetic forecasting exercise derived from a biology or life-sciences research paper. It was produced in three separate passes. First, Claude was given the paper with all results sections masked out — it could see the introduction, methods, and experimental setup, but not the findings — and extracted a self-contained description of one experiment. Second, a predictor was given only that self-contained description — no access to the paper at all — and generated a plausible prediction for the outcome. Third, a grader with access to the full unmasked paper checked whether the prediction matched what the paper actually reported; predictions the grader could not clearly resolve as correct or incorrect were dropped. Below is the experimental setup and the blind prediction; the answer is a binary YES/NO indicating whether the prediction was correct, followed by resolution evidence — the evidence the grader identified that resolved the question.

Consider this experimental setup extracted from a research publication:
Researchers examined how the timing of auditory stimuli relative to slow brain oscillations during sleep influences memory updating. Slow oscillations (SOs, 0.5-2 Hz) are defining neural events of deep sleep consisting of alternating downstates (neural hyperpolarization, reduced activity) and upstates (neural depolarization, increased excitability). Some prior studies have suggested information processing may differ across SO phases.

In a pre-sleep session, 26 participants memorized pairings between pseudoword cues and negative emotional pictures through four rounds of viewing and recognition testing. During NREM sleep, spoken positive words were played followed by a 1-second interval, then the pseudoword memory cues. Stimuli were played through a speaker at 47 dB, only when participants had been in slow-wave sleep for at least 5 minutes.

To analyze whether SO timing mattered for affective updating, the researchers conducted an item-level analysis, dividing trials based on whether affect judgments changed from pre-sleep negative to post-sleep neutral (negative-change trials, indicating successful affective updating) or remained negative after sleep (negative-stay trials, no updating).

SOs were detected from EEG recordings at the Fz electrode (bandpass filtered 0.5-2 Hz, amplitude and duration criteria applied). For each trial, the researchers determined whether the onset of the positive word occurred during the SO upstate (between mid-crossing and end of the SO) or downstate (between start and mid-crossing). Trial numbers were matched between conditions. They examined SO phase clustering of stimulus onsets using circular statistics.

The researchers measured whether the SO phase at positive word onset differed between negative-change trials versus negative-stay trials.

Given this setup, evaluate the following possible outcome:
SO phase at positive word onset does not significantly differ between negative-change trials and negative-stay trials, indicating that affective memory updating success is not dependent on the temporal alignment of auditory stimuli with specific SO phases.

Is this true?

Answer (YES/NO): NO